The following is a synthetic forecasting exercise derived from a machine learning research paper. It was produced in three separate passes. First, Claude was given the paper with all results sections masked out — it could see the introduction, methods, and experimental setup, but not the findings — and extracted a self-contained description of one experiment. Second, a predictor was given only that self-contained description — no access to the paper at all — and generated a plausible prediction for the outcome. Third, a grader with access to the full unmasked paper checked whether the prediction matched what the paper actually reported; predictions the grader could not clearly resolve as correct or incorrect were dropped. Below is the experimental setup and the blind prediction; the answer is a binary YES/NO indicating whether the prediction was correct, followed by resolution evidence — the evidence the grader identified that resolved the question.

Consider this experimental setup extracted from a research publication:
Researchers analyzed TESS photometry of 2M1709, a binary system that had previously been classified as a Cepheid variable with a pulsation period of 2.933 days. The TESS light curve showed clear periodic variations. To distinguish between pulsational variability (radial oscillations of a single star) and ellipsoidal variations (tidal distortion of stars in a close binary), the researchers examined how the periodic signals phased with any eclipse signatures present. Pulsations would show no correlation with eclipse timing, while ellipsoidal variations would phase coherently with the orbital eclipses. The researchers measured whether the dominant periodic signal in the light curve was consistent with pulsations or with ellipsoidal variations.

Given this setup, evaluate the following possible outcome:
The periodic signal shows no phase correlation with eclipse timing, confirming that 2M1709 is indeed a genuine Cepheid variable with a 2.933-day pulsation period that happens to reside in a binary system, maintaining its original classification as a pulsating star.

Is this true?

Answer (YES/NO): NO